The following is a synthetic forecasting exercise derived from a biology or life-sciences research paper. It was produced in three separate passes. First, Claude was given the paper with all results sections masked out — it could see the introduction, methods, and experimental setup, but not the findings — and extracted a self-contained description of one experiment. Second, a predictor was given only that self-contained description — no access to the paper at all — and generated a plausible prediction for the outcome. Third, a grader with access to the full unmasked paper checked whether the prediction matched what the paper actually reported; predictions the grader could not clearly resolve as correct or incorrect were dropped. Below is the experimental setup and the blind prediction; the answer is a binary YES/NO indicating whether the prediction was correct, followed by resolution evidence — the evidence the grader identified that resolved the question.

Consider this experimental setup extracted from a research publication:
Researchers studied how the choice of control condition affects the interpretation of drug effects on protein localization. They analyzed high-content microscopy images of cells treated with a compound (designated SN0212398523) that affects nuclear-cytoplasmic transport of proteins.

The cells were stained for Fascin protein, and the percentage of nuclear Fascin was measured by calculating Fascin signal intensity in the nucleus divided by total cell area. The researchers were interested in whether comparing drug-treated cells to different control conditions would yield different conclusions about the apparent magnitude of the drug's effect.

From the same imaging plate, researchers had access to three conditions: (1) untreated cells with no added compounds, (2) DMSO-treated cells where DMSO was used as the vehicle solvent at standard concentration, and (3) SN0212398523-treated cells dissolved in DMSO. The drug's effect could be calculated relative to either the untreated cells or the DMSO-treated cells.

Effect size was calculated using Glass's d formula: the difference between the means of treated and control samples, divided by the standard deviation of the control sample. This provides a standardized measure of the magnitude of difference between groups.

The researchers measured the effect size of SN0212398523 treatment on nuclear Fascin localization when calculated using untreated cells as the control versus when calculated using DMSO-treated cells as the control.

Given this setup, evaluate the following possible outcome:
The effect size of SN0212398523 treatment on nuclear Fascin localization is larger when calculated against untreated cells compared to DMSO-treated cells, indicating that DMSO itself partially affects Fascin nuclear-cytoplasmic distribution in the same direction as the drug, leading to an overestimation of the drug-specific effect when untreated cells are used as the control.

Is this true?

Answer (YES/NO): YES